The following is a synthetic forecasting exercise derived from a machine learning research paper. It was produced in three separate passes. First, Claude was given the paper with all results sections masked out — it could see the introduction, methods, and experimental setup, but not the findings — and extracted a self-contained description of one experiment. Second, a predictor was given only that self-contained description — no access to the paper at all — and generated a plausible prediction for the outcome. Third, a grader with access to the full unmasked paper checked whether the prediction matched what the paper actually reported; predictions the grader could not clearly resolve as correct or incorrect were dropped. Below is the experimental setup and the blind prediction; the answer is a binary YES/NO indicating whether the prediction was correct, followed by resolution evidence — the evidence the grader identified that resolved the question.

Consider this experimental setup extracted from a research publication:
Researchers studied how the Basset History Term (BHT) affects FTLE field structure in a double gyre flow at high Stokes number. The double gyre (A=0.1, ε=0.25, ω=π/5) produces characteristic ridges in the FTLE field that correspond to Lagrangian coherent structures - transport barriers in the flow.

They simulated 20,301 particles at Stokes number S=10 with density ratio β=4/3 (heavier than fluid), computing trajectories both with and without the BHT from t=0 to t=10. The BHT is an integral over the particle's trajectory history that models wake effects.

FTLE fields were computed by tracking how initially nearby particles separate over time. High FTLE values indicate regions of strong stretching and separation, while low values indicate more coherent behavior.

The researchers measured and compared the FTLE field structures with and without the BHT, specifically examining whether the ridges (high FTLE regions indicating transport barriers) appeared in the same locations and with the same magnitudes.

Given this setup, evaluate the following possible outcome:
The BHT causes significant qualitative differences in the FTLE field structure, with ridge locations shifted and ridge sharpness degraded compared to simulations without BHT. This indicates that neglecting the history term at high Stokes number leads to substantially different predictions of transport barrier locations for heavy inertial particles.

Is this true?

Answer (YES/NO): YES